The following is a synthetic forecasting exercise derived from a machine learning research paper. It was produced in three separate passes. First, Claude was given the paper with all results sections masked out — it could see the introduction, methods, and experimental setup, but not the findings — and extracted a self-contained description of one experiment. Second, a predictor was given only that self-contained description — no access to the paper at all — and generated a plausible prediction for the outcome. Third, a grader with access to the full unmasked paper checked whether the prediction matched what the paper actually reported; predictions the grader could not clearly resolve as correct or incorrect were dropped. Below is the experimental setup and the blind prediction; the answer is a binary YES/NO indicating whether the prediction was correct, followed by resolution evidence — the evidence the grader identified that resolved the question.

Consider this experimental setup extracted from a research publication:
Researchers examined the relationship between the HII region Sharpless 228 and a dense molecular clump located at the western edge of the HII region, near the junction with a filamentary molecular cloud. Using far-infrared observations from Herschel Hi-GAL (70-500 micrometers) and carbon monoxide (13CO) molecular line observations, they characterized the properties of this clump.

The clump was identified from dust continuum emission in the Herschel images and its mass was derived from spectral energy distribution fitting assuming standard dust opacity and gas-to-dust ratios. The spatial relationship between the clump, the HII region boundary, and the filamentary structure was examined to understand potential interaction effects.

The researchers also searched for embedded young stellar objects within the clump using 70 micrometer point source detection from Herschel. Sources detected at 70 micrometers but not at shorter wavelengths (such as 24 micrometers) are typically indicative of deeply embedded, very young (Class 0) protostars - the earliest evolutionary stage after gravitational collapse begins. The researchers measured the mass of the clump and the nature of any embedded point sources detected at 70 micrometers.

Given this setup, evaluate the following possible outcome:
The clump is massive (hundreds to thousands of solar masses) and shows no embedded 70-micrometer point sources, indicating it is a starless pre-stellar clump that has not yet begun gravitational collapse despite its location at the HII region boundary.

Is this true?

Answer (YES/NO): NO